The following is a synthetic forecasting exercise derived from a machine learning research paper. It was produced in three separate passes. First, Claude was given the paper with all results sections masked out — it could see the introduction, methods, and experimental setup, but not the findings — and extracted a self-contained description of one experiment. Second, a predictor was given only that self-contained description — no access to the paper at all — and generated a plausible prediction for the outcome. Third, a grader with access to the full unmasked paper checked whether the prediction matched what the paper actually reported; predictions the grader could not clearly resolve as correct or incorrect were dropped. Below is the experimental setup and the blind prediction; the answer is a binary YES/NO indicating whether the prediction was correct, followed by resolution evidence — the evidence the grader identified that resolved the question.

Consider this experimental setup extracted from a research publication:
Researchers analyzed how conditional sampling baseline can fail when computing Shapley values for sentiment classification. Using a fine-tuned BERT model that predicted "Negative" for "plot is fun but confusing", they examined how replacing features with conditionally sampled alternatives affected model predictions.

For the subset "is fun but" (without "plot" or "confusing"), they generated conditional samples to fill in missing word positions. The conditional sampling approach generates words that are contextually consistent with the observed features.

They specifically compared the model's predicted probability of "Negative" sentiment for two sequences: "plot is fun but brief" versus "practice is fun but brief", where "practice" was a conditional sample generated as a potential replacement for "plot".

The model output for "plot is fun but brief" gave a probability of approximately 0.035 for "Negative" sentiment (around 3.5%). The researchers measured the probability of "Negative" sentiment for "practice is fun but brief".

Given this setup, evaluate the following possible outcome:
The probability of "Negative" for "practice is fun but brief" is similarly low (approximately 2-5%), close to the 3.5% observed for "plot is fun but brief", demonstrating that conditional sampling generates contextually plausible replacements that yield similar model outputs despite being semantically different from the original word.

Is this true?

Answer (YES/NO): NO